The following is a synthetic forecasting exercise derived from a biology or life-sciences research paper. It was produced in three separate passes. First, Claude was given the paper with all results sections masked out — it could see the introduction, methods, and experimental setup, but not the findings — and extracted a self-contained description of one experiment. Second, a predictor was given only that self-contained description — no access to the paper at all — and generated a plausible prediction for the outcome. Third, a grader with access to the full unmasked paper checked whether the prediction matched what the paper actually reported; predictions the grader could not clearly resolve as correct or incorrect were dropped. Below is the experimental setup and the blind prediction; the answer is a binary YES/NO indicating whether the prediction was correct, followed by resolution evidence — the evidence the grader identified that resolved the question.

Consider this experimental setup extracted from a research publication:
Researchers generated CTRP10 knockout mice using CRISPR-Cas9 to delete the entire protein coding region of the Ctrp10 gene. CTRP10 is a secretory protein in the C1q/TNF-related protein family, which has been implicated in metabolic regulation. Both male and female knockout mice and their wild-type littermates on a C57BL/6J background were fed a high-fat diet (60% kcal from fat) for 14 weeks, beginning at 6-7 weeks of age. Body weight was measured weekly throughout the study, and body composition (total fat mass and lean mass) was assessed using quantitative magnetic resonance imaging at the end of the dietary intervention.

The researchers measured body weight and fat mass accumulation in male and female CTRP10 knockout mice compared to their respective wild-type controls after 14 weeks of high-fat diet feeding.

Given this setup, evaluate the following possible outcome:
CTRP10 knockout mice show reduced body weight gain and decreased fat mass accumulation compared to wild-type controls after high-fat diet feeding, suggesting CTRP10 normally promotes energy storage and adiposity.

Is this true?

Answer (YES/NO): NO